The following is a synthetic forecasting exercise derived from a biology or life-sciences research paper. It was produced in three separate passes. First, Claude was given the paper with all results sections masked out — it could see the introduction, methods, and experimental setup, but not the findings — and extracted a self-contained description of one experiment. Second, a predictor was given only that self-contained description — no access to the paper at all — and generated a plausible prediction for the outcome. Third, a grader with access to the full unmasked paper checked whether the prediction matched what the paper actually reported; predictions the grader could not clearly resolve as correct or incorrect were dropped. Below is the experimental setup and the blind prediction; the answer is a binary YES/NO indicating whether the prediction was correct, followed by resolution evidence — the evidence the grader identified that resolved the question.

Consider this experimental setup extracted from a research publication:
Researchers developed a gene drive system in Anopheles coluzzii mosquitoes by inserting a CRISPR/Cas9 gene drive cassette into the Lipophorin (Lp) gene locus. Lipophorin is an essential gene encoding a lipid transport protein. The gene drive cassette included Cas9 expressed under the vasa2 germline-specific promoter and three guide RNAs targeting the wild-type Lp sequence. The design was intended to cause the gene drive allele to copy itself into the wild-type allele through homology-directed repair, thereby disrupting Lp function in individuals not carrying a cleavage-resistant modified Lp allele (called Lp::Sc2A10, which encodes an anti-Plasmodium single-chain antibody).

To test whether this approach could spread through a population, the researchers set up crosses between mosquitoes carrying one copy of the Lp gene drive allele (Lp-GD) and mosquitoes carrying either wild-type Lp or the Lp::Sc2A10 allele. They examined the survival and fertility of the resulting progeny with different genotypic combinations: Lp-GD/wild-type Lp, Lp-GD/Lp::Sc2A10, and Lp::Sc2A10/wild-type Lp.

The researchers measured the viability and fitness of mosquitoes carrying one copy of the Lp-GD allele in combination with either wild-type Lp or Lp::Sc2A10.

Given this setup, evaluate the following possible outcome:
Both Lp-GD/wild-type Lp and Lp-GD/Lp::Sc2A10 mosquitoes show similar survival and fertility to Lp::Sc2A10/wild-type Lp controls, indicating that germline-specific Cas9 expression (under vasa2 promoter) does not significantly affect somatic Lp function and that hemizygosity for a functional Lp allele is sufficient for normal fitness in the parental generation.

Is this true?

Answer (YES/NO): NO